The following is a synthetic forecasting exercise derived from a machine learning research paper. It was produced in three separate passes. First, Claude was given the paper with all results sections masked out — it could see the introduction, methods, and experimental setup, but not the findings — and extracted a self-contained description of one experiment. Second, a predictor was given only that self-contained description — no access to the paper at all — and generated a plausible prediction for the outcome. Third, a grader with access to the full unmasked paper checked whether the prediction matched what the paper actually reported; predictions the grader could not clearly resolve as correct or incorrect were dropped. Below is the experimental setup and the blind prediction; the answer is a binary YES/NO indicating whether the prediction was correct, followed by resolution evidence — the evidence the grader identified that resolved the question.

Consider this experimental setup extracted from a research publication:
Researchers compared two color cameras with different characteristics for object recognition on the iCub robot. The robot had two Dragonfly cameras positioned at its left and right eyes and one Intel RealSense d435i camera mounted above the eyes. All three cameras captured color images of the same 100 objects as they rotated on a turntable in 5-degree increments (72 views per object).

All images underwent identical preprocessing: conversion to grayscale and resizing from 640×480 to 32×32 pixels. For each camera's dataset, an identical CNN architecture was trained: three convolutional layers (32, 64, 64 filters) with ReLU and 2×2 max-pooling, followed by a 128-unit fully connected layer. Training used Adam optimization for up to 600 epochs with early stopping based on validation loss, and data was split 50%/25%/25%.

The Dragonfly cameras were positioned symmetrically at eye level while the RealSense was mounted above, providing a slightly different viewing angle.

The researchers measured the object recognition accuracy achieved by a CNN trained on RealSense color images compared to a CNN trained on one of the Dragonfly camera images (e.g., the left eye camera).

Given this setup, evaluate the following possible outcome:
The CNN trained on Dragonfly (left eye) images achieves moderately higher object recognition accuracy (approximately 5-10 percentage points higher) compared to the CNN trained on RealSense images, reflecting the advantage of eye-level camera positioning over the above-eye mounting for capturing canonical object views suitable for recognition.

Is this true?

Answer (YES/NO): NO